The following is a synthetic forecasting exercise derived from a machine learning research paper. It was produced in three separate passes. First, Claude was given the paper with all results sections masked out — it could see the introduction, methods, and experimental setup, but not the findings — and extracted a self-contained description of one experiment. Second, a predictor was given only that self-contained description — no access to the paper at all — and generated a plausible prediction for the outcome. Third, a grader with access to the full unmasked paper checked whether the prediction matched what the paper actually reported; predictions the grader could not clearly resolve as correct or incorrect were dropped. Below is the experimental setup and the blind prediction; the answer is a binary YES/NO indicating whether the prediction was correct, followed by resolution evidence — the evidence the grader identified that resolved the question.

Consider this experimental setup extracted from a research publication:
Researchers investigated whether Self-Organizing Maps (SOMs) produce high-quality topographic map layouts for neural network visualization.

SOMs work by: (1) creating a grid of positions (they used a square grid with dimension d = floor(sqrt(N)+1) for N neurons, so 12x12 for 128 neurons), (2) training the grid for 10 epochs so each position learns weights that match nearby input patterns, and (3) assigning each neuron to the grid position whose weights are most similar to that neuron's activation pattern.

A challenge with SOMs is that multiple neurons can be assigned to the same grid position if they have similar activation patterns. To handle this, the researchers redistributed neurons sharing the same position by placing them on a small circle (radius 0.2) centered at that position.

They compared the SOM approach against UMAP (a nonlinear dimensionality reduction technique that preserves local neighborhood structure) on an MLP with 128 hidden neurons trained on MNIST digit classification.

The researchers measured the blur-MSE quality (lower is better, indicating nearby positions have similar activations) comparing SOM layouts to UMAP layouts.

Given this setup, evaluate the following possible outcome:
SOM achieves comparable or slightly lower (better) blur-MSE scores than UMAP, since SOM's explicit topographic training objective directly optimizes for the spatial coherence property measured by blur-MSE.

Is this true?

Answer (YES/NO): NO